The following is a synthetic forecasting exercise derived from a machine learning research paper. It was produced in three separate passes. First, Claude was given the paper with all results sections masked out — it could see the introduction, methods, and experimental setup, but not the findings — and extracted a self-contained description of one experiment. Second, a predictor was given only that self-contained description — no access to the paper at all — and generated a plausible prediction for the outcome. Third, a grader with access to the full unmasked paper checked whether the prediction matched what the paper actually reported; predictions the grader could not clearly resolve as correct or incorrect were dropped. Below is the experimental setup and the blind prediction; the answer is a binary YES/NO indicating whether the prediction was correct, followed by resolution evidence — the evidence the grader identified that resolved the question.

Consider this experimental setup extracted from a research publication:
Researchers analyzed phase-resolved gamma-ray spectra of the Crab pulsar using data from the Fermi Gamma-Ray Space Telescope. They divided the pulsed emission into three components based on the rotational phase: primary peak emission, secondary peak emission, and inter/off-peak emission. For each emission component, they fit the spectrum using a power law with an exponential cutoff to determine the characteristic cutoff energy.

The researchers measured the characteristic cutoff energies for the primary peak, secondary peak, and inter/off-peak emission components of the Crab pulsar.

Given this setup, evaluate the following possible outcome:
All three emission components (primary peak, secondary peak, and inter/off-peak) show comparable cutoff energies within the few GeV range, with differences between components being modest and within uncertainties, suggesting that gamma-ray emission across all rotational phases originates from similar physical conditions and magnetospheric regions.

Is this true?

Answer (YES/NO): NO